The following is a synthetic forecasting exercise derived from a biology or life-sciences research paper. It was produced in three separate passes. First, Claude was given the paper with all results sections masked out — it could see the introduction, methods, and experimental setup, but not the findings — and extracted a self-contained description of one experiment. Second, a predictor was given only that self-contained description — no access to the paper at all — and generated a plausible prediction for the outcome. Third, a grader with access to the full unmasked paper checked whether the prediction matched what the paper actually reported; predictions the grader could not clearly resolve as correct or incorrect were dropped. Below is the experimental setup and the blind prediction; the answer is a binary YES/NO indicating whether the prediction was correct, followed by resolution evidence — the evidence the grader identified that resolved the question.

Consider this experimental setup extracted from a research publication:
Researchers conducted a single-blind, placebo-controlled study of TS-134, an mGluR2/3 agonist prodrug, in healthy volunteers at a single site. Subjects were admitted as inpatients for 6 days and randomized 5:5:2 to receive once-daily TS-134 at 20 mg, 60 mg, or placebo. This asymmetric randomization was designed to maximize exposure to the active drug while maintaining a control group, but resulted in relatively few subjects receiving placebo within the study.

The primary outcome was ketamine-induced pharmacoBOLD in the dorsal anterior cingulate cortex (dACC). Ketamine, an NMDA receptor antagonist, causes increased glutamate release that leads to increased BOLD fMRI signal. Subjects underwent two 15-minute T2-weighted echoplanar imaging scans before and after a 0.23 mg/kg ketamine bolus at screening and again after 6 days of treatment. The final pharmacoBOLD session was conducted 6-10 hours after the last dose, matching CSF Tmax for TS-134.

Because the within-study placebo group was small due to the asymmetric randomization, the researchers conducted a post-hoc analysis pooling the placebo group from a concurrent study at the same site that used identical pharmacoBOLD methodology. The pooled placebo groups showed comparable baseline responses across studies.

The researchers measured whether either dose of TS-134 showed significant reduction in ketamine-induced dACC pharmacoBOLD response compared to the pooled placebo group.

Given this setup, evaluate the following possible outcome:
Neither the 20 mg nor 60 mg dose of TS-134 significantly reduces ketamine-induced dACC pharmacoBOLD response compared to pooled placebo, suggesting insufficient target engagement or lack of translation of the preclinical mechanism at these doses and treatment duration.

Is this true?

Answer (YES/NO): NO